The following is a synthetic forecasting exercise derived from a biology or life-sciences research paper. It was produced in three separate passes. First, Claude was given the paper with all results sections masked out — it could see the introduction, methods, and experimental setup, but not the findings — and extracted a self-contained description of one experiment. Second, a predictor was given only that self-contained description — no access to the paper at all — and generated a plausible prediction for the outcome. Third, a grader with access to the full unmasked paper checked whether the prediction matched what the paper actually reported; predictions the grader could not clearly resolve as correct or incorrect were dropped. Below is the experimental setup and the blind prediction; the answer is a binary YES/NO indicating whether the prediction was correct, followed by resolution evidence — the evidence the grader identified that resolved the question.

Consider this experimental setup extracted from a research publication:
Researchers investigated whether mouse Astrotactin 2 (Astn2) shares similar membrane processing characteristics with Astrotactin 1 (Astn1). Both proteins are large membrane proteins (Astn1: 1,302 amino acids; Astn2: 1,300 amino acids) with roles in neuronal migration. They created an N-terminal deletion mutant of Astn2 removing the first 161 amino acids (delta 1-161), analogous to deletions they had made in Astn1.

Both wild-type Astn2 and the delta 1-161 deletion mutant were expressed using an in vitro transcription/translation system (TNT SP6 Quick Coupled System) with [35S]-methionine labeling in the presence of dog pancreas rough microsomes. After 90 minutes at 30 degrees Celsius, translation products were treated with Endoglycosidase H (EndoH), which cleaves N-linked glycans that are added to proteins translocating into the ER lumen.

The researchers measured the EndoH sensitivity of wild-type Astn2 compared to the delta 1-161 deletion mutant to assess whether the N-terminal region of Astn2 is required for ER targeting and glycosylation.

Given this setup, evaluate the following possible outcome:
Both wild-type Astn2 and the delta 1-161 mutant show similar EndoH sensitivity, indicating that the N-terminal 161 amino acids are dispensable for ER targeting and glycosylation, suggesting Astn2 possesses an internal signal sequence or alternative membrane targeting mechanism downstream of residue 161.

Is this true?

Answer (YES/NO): YES